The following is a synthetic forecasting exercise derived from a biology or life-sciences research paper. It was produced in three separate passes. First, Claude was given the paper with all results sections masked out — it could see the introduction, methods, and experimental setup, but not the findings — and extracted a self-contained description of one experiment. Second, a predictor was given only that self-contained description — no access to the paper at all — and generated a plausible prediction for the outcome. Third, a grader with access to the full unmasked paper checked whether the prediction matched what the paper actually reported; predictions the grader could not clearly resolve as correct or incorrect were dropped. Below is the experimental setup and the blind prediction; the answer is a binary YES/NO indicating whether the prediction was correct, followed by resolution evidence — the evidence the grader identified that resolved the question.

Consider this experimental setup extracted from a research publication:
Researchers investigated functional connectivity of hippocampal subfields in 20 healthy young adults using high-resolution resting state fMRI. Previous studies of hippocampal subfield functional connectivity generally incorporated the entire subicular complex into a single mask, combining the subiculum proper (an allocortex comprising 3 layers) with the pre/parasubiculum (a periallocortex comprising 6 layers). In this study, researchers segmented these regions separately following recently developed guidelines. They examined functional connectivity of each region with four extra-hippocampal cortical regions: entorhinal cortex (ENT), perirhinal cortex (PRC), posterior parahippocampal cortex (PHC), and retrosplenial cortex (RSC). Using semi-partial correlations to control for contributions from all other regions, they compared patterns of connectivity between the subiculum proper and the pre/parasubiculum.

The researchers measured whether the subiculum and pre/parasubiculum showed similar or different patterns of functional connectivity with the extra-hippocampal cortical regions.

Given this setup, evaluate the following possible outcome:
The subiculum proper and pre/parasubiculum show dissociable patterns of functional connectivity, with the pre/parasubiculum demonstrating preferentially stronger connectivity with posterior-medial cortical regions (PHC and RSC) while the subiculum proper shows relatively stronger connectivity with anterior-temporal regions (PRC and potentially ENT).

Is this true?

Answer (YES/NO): YES